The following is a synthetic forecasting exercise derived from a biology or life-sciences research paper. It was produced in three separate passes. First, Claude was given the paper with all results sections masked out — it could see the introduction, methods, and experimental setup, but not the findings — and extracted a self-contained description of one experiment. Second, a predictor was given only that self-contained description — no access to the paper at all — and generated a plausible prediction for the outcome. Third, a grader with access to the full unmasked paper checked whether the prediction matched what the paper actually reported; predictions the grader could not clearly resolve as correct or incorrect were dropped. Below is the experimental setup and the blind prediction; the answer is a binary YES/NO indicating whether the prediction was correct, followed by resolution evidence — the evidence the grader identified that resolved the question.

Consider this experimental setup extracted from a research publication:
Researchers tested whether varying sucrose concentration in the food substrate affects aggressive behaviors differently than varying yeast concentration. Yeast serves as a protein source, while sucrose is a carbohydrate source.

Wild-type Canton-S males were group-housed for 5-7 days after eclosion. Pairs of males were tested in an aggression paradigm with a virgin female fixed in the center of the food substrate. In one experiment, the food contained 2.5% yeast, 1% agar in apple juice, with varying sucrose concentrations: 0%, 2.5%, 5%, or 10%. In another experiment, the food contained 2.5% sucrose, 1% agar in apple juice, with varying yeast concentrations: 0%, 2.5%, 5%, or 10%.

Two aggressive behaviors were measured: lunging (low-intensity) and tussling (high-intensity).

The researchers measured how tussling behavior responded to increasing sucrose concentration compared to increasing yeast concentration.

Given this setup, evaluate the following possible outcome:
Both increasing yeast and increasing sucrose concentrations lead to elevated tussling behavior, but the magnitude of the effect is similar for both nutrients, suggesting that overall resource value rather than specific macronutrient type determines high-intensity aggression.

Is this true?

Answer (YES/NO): NO